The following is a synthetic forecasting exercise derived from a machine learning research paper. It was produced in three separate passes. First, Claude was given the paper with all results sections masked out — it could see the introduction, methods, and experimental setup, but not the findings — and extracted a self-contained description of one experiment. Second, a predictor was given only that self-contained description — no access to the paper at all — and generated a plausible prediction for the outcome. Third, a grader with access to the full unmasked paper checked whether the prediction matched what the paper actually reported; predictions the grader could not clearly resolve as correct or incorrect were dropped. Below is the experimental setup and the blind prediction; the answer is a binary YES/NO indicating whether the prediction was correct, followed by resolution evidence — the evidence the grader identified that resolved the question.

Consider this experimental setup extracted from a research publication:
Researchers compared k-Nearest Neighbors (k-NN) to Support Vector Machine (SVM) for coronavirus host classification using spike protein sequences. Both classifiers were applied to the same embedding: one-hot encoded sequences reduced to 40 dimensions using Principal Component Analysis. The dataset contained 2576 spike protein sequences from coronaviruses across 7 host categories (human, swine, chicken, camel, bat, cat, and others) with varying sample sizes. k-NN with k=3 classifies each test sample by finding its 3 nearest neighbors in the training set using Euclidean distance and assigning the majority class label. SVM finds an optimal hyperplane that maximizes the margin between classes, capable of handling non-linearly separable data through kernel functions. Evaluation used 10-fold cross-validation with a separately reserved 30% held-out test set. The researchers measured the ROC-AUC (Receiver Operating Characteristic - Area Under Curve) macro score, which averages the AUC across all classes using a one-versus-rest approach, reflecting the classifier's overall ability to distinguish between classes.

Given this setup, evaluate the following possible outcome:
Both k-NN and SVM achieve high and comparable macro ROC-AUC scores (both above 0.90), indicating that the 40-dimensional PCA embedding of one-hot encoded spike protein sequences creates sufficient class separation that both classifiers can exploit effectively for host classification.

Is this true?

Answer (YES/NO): YES